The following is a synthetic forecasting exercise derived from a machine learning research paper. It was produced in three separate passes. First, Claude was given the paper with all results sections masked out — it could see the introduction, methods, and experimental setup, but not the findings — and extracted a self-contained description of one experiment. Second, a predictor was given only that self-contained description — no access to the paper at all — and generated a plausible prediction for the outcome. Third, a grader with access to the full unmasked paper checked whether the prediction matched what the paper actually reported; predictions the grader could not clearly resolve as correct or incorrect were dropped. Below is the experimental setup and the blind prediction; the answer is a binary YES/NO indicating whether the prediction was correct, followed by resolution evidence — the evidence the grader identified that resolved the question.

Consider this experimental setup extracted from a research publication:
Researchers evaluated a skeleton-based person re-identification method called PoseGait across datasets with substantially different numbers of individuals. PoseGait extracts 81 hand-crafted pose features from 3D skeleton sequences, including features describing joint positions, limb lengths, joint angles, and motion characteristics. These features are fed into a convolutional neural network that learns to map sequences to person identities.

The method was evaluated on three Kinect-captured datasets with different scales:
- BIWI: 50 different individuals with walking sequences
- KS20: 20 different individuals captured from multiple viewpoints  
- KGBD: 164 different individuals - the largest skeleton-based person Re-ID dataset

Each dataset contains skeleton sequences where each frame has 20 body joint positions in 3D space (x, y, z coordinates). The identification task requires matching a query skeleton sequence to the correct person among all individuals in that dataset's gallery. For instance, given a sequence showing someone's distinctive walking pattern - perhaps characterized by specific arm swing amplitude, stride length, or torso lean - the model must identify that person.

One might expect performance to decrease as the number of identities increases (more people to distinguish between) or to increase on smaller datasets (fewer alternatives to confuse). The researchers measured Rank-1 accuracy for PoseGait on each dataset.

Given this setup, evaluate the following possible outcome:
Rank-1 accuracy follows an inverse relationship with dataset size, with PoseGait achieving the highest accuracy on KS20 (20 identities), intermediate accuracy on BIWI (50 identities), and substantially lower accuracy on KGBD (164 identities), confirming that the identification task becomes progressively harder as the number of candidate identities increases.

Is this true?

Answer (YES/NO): NO